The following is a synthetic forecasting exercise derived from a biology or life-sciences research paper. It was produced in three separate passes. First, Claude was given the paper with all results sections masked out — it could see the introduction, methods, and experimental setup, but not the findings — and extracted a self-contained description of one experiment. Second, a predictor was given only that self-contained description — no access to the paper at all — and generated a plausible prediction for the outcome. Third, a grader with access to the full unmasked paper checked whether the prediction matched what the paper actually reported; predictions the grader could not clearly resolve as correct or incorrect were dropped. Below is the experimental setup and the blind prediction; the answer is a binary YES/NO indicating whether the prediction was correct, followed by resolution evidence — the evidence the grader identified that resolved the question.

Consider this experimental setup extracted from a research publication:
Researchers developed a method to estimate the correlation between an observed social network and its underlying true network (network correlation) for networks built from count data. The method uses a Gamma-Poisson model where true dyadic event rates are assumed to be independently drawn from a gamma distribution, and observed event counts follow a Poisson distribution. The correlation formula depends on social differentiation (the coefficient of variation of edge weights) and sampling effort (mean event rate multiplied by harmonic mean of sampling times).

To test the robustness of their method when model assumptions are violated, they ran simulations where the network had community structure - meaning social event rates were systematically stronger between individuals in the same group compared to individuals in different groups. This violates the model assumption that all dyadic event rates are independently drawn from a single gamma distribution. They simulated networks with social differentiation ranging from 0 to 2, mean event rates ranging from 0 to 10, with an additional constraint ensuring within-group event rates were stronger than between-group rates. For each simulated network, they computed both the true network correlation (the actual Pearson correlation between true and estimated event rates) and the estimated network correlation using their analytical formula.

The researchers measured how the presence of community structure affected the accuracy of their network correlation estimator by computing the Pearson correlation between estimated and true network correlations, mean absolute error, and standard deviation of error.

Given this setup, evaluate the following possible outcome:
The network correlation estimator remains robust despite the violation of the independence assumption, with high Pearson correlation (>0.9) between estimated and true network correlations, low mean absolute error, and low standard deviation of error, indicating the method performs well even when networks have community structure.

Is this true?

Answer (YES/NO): YES